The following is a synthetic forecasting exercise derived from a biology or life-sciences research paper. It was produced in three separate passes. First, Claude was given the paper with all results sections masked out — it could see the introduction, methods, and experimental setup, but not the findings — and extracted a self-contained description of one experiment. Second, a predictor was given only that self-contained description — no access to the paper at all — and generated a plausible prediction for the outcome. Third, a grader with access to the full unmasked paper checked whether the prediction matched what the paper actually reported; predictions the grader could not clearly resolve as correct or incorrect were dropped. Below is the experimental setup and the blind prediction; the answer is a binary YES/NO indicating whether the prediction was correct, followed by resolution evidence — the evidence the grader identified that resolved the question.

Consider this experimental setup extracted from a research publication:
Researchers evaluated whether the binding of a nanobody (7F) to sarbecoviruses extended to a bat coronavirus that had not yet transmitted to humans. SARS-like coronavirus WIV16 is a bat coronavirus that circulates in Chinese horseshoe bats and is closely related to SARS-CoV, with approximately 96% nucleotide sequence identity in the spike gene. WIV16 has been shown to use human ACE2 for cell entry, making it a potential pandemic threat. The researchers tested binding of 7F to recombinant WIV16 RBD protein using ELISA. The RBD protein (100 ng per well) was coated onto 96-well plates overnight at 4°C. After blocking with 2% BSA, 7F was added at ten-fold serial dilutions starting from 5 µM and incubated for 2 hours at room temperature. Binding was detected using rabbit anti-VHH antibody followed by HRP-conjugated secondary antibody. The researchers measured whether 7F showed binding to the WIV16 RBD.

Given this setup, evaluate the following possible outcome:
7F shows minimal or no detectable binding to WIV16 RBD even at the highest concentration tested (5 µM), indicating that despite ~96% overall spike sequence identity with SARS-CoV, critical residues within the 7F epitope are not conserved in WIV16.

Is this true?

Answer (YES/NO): NO